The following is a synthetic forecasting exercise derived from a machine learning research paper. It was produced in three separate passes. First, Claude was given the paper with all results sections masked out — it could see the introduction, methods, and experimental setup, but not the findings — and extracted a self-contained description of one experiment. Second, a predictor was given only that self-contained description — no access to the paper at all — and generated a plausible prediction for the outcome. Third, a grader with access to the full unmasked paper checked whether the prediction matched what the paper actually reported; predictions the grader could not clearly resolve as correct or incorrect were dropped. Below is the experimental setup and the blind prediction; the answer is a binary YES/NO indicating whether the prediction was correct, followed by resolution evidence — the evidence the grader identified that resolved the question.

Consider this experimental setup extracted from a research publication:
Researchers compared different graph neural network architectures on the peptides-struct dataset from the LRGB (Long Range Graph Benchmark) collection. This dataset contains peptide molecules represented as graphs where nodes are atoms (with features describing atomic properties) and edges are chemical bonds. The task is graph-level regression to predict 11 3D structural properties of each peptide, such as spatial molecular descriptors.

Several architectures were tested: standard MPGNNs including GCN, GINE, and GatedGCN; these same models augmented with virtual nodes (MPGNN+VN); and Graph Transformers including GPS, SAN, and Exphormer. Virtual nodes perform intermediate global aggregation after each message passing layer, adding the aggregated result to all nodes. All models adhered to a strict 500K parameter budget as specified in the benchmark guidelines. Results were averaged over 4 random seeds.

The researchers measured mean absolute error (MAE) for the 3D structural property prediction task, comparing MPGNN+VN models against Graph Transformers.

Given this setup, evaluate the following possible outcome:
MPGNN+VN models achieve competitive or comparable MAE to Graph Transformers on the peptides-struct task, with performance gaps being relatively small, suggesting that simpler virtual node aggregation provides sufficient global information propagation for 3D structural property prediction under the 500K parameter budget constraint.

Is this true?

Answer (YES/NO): YES